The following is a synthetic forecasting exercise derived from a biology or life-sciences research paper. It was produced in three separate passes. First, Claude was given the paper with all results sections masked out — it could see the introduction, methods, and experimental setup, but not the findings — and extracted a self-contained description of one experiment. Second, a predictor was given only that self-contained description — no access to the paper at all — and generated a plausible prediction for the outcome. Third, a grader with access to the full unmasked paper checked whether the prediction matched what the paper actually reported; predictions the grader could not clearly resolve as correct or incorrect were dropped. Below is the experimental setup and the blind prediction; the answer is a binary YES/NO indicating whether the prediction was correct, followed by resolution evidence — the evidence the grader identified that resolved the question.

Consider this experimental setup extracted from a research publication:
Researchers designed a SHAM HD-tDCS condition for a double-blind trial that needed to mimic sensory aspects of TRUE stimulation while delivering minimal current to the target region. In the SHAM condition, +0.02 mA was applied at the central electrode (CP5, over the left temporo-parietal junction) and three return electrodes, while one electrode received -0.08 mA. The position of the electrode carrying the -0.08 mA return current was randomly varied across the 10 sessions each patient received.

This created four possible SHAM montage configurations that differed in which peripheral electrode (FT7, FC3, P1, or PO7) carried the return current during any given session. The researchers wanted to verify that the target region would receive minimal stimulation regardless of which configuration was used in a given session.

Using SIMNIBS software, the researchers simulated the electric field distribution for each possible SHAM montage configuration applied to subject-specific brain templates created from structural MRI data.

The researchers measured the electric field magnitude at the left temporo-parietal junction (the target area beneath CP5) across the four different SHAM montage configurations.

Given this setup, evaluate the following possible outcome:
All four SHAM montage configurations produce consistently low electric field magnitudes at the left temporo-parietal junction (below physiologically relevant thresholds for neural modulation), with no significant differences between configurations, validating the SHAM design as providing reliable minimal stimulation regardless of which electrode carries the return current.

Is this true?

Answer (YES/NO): NO